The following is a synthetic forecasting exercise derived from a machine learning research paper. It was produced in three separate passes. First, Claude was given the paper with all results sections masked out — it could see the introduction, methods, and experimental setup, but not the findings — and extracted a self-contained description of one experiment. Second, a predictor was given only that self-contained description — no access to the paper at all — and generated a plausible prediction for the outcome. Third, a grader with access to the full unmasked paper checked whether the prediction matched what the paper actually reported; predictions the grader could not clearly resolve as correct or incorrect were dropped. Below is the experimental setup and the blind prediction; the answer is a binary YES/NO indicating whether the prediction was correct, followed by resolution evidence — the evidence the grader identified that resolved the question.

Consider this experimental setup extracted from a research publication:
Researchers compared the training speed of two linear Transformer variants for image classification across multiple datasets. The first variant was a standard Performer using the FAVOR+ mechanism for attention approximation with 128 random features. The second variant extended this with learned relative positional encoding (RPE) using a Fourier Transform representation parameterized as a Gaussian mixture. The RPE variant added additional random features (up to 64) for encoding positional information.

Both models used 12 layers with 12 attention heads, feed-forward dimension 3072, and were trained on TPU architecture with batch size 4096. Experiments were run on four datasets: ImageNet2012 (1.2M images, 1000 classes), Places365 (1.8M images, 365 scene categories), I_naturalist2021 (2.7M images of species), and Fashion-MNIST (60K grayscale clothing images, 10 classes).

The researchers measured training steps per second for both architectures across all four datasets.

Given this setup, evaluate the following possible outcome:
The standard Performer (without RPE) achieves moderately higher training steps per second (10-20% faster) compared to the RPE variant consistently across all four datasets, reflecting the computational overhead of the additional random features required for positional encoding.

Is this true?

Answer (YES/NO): NO